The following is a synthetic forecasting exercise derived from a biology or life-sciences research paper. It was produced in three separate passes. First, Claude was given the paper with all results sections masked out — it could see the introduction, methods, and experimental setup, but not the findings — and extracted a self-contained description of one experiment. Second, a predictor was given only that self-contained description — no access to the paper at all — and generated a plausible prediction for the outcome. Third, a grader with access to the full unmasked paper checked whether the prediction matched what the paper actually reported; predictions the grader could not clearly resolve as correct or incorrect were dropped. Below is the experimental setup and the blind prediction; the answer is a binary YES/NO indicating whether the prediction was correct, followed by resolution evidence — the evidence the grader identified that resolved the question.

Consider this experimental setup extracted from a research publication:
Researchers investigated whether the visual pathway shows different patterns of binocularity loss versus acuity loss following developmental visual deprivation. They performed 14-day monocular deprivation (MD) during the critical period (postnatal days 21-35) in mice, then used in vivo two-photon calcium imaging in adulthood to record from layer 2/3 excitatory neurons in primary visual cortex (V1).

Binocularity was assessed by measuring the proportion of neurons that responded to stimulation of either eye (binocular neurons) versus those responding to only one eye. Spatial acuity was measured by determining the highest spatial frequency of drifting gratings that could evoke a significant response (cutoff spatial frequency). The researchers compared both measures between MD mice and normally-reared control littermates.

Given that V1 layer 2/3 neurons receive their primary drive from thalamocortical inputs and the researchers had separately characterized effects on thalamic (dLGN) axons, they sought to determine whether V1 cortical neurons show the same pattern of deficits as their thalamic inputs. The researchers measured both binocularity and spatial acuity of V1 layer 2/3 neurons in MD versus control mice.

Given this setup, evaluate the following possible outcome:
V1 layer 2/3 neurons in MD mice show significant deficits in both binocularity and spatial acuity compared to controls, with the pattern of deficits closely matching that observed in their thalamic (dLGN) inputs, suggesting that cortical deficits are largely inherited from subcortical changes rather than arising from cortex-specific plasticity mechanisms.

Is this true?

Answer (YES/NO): NO